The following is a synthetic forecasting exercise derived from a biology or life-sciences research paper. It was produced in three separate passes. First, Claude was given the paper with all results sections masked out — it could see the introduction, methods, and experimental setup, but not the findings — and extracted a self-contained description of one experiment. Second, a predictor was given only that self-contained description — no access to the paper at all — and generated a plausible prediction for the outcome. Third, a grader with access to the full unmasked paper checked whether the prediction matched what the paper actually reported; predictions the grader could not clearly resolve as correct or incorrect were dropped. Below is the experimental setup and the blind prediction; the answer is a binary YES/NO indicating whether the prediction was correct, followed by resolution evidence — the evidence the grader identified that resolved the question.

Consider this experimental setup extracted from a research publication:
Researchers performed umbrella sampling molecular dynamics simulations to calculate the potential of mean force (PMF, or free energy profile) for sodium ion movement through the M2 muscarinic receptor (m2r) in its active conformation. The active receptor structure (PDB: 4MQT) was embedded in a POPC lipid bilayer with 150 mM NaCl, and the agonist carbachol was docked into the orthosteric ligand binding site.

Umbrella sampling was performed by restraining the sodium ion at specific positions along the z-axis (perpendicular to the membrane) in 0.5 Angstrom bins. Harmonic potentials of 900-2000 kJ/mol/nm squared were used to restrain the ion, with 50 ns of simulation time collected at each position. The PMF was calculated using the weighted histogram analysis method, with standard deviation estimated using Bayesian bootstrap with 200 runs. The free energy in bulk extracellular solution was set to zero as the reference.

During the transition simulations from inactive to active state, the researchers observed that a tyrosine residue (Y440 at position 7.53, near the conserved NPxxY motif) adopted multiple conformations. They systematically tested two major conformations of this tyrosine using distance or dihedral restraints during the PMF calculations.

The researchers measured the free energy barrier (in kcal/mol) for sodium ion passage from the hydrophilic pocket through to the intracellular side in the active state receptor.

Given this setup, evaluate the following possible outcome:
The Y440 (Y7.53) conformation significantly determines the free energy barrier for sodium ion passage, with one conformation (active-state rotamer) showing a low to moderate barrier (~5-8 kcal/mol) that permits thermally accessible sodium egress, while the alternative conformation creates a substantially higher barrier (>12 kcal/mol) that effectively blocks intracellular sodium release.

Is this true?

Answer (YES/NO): NO